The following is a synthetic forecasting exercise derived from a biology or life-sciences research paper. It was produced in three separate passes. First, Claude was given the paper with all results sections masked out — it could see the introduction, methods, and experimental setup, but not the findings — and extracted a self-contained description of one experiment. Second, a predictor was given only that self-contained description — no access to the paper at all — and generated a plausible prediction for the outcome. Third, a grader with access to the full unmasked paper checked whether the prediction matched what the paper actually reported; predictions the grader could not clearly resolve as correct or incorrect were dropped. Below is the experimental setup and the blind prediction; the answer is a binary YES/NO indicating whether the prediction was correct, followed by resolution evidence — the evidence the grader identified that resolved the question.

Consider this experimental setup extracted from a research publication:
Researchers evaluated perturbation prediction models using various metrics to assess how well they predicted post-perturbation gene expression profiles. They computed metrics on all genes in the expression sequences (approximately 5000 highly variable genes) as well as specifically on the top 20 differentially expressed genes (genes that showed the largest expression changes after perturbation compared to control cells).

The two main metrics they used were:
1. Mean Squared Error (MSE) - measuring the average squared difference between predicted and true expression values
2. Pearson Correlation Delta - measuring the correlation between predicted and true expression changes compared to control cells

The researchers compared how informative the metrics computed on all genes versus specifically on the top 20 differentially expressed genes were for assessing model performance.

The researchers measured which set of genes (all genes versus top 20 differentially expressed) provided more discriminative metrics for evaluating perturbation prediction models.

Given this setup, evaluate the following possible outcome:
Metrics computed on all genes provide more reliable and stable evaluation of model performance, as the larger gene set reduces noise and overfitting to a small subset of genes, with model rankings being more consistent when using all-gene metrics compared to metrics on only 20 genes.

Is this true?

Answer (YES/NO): NO